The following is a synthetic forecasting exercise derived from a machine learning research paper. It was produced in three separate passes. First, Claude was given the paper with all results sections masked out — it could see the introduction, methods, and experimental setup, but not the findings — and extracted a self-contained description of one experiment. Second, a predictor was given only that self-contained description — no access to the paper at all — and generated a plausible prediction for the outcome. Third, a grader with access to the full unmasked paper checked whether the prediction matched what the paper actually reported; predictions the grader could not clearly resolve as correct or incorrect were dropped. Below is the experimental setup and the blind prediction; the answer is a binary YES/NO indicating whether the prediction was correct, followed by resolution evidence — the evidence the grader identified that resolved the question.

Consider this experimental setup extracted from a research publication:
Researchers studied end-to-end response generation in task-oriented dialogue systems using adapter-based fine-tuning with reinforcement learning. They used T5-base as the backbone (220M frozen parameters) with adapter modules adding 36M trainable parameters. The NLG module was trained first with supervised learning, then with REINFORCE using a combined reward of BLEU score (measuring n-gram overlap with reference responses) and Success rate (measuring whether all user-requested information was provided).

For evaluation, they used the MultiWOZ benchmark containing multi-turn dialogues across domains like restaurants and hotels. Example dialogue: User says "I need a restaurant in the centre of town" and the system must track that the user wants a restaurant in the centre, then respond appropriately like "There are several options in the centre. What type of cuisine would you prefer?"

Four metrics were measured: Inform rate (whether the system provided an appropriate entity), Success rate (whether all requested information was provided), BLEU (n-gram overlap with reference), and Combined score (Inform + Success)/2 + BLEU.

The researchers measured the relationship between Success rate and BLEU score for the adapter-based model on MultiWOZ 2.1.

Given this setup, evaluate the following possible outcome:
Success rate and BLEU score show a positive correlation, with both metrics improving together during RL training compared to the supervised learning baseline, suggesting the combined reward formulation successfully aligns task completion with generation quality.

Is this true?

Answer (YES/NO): NO